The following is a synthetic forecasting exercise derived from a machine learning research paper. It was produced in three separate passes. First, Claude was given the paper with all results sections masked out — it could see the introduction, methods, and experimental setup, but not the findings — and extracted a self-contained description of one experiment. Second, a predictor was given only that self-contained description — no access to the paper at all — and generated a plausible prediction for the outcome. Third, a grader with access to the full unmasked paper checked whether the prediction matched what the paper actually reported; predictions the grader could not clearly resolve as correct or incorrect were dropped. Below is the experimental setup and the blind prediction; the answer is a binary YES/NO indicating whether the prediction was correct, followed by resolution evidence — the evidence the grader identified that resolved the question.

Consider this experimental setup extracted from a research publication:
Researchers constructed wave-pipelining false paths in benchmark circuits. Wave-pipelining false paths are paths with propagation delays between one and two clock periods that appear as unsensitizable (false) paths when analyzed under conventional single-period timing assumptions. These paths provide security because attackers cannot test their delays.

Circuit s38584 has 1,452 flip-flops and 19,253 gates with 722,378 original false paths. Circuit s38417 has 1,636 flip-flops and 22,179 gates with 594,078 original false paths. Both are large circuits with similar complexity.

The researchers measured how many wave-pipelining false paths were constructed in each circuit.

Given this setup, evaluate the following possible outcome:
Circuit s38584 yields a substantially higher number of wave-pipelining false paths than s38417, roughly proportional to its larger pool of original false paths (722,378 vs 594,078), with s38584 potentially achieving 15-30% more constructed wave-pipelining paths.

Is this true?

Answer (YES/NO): NO